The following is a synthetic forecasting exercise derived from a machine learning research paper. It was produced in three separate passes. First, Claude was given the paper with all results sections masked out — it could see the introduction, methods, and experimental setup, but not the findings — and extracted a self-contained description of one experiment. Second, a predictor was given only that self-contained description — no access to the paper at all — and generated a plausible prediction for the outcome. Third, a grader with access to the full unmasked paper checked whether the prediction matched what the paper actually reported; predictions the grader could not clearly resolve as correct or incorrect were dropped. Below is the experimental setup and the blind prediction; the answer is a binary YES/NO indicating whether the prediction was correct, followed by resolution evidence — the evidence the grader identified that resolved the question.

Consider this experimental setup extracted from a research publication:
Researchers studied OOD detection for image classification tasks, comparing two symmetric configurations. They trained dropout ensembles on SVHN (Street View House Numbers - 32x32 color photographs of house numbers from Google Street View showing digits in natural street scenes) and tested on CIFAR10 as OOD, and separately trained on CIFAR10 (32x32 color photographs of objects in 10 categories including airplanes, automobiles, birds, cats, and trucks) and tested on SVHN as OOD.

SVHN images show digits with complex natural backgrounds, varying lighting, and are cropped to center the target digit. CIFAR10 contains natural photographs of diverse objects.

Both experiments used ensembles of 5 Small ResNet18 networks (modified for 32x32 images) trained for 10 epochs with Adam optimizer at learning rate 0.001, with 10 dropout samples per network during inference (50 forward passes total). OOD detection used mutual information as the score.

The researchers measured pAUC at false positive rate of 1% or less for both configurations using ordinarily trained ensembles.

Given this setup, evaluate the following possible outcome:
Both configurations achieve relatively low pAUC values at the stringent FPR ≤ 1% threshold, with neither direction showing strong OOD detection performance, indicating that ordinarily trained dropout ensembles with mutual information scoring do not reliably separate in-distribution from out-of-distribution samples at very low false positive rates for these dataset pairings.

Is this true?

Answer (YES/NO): NO